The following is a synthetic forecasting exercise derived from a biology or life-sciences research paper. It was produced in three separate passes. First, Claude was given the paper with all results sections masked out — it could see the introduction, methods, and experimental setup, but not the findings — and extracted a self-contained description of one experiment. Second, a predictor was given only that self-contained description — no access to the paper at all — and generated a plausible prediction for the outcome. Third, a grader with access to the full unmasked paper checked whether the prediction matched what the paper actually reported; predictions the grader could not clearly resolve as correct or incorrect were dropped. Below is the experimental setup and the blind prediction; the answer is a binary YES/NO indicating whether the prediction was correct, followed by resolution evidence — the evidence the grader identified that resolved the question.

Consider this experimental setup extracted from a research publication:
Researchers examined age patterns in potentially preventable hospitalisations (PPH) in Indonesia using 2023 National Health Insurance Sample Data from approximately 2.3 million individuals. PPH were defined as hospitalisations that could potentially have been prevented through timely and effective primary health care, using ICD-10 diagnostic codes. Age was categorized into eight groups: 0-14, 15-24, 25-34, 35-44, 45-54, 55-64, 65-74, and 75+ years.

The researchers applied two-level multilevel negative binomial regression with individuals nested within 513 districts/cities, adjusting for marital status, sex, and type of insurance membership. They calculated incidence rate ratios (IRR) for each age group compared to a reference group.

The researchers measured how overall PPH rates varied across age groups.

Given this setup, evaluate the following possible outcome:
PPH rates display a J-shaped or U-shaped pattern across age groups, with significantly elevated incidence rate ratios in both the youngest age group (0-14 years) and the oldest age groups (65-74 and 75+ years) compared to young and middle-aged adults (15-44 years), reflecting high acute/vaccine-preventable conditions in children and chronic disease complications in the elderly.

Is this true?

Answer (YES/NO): NO